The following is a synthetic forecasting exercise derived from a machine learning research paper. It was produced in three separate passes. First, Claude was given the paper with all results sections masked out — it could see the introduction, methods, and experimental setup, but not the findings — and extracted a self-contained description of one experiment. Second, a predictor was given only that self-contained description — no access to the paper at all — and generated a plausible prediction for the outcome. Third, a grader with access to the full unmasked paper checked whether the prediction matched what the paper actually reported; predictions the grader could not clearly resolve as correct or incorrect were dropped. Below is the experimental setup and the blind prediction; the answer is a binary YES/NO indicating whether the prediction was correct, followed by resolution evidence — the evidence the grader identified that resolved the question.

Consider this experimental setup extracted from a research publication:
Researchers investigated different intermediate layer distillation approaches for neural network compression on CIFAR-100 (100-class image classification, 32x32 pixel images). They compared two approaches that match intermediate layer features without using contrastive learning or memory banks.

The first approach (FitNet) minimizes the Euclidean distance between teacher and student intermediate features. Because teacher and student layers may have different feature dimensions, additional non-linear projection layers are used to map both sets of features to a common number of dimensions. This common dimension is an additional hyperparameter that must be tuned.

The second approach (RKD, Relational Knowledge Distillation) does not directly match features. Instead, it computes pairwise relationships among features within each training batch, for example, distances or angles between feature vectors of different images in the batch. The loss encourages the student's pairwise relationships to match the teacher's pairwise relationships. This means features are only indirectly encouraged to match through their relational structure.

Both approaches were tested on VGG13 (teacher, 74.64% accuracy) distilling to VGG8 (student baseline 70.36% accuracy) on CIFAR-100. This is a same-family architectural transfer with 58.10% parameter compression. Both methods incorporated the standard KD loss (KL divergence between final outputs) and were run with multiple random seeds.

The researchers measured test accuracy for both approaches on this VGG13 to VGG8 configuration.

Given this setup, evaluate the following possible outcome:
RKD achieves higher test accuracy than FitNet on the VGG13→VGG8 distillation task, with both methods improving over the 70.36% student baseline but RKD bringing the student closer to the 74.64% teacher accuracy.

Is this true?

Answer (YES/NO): NO